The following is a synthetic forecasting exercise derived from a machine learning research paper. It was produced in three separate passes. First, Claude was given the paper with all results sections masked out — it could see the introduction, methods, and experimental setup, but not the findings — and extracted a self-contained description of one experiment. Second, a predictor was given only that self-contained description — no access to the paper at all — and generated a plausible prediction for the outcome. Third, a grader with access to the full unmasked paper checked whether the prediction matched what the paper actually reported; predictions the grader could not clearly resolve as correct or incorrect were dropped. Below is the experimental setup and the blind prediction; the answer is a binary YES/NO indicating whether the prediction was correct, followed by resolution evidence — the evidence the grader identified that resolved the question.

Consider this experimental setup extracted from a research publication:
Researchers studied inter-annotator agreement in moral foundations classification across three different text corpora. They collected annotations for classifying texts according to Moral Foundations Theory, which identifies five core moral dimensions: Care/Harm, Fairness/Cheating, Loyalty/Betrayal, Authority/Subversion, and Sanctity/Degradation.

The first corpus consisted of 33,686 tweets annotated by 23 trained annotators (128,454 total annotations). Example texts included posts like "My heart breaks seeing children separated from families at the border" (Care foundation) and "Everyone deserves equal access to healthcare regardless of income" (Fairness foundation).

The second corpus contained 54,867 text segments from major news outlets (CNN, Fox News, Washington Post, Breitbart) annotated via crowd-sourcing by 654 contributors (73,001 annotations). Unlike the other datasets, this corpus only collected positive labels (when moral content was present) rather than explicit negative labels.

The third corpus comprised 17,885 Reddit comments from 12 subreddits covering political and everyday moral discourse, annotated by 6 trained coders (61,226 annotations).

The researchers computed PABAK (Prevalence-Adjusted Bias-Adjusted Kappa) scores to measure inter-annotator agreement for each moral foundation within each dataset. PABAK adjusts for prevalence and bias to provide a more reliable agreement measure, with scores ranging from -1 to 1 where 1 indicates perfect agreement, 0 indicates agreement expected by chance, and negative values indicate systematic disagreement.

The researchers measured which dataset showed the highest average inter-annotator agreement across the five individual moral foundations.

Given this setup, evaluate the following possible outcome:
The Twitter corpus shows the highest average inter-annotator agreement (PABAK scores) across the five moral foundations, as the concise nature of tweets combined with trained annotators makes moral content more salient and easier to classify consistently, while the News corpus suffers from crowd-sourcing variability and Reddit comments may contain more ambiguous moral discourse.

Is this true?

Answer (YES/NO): NO